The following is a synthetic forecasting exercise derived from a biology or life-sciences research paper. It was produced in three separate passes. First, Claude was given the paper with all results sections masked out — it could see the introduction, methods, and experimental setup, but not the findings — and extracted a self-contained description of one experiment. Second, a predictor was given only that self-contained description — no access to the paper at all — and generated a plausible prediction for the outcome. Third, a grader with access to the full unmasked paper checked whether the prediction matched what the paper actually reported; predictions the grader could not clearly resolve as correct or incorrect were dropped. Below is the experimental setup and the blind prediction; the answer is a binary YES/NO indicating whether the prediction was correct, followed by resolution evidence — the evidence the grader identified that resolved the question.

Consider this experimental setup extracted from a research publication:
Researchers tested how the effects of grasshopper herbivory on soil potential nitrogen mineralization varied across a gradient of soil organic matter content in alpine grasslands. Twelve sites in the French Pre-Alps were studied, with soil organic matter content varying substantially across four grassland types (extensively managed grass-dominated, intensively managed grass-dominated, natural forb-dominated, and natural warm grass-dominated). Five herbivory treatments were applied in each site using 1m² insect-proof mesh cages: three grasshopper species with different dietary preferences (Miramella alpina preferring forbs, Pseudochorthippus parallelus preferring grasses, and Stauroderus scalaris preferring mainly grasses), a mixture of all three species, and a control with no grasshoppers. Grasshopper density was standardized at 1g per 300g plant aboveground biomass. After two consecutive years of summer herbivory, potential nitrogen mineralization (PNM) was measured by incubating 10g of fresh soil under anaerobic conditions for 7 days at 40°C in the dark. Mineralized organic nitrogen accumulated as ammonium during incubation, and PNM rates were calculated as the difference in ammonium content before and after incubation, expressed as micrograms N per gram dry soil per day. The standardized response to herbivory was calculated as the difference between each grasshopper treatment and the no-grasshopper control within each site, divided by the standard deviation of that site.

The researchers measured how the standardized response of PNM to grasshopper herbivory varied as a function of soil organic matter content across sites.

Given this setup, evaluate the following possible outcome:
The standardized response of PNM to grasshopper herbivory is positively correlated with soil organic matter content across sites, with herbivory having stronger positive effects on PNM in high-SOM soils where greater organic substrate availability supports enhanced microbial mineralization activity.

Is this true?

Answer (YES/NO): YES